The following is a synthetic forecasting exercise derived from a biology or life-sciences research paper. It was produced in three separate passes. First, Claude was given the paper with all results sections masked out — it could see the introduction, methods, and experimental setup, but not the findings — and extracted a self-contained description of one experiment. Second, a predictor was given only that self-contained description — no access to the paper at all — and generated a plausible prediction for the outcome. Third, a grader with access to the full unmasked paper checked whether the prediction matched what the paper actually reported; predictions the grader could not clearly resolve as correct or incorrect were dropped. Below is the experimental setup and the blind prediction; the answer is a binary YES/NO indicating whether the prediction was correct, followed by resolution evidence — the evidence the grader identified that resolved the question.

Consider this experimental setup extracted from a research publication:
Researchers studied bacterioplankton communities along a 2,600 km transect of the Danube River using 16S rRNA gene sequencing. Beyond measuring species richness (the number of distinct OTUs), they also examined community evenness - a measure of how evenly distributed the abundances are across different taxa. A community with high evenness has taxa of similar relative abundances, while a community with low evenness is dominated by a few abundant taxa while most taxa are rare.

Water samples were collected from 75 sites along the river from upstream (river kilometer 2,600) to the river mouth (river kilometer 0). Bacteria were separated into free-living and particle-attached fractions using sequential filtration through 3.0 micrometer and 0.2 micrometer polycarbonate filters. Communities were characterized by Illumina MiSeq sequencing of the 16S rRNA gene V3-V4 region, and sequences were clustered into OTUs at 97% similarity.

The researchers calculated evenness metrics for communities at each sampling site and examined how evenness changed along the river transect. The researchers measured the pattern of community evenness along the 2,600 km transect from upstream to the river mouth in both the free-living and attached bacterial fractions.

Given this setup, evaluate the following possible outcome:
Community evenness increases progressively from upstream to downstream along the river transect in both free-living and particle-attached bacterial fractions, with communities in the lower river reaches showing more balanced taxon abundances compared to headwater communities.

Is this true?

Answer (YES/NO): NO